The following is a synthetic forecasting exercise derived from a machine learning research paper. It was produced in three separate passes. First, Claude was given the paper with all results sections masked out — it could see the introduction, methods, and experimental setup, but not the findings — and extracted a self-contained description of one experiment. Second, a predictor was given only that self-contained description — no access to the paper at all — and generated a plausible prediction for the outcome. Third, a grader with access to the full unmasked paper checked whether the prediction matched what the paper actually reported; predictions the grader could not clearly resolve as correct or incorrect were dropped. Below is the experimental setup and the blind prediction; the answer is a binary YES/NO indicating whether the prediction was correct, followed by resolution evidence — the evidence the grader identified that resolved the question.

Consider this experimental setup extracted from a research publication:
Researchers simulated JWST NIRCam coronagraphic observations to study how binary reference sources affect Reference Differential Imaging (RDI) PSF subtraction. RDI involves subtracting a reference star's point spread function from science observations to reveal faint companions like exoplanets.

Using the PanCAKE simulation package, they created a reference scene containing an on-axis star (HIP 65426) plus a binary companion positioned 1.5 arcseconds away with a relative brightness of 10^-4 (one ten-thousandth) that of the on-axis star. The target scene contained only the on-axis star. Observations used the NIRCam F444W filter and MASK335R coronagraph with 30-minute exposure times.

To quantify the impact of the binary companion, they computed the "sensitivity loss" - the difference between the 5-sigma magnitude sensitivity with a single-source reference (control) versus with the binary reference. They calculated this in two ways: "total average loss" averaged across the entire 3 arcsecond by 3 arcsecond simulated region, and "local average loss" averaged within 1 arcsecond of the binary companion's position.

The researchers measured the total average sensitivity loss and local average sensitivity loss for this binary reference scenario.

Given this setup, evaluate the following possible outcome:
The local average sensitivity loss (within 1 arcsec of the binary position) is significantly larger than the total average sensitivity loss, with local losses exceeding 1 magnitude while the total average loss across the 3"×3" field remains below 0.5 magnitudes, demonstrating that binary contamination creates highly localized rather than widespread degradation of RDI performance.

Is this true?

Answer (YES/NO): YES